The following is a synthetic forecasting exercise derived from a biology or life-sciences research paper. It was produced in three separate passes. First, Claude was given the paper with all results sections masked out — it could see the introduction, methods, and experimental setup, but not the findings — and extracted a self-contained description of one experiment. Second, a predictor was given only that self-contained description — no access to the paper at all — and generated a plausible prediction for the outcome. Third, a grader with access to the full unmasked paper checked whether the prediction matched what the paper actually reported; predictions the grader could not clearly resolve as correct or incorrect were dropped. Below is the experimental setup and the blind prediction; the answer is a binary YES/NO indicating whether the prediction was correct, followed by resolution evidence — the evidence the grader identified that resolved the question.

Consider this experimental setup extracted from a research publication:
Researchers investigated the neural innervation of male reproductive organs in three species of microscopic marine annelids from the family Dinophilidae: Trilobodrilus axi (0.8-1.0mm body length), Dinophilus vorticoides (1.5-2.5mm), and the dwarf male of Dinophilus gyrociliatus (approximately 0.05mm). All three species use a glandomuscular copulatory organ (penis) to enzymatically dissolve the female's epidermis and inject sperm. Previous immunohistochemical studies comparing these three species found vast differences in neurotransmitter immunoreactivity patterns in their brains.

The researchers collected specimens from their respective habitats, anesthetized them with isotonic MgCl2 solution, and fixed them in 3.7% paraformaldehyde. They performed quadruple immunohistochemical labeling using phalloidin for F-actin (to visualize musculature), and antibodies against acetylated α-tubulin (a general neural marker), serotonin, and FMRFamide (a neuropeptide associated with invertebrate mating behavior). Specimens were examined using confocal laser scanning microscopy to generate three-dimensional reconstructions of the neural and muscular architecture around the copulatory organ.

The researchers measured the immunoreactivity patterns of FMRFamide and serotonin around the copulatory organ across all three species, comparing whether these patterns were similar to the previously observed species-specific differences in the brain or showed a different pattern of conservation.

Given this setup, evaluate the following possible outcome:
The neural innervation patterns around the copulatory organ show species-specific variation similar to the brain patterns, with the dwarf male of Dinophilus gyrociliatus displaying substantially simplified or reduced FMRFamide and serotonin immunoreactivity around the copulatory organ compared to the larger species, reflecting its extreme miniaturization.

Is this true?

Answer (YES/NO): NO